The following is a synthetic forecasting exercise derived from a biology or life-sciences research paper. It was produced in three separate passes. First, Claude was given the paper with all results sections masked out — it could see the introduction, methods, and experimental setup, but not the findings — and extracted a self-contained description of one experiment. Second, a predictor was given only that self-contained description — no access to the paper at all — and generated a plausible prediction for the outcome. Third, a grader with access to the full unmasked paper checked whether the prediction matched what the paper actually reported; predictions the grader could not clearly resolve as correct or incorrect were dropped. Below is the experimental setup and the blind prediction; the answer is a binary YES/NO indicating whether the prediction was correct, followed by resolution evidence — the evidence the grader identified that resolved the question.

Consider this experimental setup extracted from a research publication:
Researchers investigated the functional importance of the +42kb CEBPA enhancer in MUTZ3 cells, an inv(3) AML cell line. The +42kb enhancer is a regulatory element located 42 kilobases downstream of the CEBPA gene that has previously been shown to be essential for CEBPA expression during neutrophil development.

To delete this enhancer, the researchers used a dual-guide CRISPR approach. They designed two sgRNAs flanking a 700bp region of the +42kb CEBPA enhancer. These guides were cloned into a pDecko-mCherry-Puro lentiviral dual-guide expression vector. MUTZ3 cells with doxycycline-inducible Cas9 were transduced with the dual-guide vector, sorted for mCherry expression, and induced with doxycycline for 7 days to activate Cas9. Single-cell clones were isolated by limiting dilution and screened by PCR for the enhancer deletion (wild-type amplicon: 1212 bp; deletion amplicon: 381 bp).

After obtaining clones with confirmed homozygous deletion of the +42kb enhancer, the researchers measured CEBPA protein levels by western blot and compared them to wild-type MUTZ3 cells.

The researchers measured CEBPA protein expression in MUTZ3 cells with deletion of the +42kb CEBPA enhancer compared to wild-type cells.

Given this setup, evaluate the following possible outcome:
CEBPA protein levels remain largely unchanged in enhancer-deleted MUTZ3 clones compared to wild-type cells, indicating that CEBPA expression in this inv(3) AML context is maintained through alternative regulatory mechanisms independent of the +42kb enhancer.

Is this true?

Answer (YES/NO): NO